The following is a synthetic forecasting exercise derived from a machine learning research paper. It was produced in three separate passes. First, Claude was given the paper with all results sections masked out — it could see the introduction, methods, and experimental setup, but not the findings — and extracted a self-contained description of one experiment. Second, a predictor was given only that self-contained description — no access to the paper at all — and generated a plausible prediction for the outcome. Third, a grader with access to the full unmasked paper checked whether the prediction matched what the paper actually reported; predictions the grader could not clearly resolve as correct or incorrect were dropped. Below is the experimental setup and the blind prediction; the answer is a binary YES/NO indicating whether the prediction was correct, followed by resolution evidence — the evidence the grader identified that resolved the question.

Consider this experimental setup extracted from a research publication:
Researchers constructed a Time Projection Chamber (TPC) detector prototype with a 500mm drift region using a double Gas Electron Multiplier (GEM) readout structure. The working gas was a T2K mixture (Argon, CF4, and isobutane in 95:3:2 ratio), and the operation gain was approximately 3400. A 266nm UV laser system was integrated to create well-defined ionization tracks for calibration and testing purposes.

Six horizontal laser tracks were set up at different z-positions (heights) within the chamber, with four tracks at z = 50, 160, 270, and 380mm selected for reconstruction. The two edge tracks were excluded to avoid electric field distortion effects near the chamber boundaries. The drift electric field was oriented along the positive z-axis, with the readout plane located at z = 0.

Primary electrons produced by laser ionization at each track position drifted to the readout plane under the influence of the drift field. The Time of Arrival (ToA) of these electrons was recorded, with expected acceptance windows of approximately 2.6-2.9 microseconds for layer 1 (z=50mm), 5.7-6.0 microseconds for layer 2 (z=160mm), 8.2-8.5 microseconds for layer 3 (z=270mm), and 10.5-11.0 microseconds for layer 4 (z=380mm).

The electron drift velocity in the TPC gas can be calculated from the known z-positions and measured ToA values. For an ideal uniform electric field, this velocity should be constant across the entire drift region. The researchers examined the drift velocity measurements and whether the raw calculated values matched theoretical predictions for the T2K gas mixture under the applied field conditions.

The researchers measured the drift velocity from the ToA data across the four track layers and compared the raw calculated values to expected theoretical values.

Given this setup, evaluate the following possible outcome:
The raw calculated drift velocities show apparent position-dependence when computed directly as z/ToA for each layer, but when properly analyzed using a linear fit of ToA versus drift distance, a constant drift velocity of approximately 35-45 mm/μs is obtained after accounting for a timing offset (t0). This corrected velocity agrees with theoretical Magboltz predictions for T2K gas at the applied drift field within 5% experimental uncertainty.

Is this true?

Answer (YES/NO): NO